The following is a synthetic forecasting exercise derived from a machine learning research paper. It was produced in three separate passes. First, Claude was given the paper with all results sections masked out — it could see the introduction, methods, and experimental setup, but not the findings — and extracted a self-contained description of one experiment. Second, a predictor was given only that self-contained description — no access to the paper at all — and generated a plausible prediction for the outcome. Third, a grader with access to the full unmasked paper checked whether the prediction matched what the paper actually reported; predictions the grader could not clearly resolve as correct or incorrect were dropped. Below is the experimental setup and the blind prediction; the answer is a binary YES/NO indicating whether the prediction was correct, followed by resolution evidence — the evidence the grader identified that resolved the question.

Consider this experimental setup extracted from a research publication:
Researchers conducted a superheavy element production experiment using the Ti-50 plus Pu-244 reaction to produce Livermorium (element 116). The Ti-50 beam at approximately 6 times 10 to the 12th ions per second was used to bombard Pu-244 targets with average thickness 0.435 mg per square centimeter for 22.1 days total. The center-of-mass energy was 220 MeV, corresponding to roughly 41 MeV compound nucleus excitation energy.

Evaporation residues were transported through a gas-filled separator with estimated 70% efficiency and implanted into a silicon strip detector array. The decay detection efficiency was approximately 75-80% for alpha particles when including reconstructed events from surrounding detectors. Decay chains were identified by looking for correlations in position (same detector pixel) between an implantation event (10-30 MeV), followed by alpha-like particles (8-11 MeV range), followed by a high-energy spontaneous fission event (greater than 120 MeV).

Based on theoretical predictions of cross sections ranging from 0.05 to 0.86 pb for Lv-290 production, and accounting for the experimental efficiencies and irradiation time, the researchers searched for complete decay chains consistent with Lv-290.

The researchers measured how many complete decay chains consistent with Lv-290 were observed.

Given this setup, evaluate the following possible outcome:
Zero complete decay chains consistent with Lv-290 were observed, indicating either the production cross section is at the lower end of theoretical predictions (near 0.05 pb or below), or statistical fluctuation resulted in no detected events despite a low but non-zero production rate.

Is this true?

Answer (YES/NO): NO